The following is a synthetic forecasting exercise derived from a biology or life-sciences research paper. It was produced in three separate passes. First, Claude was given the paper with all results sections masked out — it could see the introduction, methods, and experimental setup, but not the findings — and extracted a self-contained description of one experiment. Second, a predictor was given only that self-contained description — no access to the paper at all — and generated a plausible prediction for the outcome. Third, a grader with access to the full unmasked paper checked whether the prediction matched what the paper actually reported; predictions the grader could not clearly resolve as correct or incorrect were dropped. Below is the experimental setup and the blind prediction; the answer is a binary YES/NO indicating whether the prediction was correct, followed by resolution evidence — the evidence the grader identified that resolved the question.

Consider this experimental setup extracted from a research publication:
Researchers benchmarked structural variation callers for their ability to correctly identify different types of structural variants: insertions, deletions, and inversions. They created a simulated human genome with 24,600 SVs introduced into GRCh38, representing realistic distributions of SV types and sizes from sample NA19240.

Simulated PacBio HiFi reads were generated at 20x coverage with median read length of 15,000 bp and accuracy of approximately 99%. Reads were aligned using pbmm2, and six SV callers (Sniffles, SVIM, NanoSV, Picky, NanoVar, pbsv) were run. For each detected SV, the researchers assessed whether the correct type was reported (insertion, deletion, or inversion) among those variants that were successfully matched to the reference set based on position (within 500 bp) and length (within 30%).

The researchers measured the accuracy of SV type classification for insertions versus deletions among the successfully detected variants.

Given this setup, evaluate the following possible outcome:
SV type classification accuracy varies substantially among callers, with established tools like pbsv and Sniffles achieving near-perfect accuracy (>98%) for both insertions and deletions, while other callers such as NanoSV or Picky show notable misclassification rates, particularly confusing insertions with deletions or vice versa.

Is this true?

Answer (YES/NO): NO